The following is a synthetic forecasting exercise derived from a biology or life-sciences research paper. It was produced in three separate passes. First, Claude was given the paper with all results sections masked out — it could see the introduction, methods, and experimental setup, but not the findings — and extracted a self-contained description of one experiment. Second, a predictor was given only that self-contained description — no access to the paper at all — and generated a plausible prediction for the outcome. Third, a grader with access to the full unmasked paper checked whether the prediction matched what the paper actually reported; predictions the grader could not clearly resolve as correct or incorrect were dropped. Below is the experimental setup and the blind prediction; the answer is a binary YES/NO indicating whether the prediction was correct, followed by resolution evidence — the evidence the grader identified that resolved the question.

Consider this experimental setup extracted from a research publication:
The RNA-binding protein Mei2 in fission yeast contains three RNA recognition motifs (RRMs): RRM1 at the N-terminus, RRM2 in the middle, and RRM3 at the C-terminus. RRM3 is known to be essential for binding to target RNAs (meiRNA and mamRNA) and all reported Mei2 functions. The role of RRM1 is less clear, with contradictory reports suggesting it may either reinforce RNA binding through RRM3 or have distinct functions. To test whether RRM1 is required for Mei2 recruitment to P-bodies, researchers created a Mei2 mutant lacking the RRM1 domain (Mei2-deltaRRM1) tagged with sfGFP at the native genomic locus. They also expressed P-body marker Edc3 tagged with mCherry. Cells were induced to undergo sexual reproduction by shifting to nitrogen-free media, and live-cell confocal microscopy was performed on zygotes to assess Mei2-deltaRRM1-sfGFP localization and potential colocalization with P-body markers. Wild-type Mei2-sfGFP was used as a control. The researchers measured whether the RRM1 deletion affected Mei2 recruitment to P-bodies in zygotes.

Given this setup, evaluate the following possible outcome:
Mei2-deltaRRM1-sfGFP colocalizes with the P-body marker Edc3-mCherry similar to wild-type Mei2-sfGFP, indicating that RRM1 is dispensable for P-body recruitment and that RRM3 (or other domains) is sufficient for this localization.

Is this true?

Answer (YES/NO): NO